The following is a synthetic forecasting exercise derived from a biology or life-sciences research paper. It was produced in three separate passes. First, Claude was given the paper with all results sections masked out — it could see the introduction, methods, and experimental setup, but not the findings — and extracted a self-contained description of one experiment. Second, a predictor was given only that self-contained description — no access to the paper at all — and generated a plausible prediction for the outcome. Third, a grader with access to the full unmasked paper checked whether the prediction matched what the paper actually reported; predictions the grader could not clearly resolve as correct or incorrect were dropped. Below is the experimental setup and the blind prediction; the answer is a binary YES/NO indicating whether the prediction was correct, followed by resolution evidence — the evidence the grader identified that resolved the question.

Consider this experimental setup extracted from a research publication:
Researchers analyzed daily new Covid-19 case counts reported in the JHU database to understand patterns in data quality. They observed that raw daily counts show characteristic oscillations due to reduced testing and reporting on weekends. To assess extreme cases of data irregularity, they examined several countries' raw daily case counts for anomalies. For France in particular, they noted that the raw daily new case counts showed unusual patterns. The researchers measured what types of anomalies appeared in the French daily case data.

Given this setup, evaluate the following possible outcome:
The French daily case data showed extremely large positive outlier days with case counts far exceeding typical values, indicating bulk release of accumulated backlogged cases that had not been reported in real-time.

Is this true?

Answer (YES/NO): NO